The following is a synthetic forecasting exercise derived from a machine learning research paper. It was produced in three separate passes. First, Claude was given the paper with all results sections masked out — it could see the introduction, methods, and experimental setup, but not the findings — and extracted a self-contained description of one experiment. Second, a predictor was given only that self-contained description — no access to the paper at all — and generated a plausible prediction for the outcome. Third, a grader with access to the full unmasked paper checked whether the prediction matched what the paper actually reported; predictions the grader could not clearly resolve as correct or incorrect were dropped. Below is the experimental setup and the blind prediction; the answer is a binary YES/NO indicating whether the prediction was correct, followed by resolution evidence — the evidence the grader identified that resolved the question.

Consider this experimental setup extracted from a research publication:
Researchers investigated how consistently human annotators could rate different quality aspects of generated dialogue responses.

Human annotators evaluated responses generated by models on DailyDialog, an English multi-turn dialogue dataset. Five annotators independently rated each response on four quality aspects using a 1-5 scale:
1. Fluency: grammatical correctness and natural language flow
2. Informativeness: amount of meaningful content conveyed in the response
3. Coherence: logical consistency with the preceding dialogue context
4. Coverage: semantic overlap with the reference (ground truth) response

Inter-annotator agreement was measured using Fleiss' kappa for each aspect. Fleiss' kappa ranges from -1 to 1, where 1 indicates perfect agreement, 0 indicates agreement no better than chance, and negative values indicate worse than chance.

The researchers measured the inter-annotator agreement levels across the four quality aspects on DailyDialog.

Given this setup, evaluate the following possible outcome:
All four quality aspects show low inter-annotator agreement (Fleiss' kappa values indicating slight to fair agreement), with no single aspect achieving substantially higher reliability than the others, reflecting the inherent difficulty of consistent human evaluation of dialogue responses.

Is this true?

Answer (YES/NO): NO